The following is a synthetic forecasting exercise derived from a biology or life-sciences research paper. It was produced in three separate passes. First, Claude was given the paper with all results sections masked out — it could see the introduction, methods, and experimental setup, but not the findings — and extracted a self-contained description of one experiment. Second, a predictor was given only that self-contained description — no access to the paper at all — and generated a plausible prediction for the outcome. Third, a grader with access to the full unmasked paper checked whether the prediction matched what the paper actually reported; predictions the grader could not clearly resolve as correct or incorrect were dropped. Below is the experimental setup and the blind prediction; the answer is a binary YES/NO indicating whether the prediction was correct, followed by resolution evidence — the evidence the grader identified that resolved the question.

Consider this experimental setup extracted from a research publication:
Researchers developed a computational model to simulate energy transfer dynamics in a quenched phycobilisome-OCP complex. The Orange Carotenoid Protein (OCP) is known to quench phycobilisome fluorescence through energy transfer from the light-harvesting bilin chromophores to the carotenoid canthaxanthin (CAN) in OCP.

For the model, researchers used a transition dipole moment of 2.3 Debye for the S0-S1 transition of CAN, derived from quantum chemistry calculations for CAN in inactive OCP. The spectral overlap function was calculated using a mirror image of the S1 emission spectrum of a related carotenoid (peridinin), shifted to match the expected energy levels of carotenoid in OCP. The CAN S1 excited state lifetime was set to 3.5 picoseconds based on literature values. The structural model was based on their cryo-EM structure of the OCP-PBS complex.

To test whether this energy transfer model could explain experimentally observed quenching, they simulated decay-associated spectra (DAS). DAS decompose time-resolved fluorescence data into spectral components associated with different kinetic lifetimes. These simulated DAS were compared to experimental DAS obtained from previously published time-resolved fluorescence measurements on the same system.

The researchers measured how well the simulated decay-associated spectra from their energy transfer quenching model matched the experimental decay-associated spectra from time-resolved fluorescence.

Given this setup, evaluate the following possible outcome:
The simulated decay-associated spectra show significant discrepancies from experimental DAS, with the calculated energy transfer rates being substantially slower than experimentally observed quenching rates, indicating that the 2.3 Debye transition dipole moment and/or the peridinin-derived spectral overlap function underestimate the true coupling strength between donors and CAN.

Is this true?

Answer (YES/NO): NO